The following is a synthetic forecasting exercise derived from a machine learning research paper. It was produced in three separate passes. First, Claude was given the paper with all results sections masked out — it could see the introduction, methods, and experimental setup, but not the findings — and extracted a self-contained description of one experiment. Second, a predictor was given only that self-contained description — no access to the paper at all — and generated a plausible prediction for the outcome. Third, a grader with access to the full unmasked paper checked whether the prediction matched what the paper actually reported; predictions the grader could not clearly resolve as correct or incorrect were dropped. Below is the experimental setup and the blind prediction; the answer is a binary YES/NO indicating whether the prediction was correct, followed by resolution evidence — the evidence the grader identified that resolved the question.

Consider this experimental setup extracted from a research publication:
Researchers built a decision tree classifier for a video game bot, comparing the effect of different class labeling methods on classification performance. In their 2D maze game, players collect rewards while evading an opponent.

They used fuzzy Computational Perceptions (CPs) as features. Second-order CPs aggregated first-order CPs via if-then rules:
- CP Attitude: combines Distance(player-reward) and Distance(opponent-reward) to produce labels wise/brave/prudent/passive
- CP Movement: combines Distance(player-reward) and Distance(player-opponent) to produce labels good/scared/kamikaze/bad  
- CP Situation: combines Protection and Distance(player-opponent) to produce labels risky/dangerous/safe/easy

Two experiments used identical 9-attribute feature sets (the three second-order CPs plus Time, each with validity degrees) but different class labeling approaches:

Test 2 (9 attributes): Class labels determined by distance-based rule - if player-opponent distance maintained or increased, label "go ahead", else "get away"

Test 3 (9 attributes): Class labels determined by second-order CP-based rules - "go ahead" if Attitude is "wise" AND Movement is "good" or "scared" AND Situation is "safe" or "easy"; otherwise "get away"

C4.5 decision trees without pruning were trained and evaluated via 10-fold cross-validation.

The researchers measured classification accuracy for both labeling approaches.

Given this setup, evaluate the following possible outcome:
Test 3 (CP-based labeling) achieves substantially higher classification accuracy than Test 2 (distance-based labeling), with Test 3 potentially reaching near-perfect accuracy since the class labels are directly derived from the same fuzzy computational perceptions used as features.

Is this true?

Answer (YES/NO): YES